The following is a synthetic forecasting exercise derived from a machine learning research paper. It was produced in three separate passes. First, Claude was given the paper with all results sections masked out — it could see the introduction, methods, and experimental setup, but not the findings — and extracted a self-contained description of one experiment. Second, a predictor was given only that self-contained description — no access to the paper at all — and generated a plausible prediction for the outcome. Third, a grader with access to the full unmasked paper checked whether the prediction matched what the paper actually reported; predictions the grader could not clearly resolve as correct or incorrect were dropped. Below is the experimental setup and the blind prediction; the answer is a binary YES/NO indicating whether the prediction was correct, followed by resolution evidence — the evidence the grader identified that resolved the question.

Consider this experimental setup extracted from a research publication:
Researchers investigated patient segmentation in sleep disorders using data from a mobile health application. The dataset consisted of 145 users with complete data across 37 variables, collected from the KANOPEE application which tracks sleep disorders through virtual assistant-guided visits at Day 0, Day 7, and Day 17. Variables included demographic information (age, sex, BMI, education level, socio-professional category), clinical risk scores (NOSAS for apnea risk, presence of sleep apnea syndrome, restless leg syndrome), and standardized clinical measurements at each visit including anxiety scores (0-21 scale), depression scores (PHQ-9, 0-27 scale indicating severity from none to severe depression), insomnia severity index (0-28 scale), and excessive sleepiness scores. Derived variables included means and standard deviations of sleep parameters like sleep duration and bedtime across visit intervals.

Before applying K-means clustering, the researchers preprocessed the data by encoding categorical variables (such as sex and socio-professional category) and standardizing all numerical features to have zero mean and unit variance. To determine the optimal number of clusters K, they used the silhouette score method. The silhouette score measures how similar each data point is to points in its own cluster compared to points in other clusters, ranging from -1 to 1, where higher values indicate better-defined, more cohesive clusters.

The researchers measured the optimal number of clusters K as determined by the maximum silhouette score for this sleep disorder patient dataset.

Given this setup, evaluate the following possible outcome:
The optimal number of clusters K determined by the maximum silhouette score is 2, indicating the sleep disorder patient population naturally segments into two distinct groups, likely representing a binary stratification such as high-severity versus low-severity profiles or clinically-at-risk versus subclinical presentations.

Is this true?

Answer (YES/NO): YES